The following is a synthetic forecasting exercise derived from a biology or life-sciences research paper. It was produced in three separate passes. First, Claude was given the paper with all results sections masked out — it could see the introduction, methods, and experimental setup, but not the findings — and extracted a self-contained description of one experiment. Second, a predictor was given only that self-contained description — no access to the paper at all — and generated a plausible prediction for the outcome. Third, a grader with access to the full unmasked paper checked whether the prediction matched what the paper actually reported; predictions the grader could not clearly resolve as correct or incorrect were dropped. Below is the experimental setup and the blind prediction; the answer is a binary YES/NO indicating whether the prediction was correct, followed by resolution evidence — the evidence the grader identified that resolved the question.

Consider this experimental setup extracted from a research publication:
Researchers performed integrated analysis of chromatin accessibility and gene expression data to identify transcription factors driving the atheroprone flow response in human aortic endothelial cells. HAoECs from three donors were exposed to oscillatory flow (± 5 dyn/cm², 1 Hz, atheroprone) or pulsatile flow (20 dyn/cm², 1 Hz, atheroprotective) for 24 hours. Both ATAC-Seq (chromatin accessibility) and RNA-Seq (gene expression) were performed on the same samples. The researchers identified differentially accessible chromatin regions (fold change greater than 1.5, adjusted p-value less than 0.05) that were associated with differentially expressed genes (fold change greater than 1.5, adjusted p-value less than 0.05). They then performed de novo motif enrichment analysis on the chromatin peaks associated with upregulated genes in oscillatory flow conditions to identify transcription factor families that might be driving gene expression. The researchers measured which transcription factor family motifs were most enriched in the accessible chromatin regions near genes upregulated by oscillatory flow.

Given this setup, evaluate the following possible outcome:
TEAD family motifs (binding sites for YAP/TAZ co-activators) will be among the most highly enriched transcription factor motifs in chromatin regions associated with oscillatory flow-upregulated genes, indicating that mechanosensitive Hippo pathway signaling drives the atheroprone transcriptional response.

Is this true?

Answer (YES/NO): NO